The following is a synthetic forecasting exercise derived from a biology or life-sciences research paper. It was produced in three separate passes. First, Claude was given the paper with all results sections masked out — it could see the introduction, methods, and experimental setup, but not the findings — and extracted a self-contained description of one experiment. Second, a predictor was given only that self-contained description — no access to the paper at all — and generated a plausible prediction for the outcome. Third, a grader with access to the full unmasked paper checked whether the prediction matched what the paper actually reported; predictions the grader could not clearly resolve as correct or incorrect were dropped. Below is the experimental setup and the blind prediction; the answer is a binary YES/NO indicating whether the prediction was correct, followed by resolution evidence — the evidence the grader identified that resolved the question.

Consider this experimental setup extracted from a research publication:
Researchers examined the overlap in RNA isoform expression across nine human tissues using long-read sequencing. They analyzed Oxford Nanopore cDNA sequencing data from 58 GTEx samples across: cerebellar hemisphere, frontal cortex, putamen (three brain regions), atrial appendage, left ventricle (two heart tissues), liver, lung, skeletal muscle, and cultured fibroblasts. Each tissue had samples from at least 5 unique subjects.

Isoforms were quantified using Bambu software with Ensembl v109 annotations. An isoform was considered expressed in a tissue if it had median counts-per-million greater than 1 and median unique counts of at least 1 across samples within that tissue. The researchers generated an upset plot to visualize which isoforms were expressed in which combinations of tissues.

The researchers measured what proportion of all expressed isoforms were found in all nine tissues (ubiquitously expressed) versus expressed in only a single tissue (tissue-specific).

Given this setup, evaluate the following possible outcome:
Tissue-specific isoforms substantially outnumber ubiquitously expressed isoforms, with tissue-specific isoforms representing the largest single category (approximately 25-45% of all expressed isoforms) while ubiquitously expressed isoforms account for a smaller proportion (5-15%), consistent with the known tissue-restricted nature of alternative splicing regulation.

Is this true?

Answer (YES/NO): NO